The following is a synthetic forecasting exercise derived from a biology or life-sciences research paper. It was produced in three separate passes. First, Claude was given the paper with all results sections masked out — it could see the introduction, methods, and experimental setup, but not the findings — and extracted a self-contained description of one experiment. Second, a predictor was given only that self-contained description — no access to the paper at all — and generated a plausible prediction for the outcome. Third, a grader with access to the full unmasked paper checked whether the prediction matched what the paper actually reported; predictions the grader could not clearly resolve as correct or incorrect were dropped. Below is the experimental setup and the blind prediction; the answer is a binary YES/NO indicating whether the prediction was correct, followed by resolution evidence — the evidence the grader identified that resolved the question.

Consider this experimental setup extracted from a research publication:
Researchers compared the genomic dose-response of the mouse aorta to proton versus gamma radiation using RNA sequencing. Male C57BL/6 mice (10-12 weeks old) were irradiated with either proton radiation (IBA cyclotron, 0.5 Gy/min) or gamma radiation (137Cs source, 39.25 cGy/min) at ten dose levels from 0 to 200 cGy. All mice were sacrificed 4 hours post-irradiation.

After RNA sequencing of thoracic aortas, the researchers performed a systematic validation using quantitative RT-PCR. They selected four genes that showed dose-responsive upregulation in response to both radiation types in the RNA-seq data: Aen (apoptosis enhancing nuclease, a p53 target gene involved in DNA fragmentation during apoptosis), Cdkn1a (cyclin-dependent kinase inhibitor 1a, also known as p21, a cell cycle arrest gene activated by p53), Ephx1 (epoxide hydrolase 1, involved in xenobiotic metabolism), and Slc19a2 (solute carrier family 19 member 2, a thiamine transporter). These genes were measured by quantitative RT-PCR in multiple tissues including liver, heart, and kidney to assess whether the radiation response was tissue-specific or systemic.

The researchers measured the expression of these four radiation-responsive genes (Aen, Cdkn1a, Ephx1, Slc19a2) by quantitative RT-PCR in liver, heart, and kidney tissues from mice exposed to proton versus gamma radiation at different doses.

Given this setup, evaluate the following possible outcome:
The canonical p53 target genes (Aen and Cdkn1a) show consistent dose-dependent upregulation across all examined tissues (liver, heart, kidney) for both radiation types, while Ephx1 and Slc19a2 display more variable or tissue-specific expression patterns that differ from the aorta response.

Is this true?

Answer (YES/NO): NO